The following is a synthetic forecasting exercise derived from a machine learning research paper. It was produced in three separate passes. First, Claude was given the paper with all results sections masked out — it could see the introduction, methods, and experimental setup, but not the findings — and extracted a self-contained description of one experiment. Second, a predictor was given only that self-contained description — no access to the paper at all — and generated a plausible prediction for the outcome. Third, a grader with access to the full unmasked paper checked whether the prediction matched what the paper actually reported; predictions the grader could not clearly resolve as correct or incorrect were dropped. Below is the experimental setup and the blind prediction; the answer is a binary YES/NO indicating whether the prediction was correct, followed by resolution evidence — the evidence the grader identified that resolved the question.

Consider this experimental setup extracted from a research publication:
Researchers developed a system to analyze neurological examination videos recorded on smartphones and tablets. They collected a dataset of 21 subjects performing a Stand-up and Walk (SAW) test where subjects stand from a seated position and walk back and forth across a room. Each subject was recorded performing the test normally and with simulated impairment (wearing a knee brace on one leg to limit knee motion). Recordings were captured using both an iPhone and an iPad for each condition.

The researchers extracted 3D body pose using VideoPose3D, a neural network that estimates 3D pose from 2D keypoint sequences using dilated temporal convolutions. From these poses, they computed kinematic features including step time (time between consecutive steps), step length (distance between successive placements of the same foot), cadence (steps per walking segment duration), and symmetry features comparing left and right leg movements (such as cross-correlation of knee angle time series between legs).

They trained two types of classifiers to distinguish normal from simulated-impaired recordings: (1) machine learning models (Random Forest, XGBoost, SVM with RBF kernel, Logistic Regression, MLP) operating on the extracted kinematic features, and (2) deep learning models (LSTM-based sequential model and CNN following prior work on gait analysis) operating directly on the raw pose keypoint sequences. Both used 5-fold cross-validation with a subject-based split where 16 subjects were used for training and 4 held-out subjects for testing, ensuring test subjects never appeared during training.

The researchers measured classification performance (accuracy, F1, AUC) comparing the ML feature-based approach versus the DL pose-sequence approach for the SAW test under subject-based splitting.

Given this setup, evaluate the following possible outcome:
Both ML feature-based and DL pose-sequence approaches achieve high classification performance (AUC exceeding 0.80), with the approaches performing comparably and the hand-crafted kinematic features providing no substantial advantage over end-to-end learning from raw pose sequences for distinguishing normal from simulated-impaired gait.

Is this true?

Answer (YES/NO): NO